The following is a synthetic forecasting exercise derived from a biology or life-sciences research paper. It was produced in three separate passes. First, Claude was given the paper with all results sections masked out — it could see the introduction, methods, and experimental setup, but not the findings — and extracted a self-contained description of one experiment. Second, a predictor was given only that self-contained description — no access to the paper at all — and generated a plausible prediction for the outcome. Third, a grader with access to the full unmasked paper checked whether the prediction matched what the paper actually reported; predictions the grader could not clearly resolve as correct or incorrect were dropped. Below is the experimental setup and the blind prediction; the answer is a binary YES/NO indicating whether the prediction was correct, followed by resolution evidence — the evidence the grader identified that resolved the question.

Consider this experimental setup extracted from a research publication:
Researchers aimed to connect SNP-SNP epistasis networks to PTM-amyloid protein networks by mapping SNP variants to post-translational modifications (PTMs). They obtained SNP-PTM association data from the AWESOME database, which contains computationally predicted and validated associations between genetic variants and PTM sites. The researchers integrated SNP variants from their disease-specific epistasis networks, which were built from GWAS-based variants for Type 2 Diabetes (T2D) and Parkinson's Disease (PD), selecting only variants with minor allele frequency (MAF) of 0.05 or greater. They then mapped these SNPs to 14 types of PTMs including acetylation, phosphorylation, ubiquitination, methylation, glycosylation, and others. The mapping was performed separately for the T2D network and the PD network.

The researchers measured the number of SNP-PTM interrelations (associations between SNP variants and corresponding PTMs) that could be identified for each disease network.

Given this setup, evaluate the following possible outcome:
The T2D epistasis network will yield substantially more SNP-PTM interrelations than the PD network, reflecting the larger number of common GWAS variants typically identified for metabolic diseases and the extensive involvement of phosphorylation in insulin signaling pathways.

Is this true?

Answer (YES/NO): YES